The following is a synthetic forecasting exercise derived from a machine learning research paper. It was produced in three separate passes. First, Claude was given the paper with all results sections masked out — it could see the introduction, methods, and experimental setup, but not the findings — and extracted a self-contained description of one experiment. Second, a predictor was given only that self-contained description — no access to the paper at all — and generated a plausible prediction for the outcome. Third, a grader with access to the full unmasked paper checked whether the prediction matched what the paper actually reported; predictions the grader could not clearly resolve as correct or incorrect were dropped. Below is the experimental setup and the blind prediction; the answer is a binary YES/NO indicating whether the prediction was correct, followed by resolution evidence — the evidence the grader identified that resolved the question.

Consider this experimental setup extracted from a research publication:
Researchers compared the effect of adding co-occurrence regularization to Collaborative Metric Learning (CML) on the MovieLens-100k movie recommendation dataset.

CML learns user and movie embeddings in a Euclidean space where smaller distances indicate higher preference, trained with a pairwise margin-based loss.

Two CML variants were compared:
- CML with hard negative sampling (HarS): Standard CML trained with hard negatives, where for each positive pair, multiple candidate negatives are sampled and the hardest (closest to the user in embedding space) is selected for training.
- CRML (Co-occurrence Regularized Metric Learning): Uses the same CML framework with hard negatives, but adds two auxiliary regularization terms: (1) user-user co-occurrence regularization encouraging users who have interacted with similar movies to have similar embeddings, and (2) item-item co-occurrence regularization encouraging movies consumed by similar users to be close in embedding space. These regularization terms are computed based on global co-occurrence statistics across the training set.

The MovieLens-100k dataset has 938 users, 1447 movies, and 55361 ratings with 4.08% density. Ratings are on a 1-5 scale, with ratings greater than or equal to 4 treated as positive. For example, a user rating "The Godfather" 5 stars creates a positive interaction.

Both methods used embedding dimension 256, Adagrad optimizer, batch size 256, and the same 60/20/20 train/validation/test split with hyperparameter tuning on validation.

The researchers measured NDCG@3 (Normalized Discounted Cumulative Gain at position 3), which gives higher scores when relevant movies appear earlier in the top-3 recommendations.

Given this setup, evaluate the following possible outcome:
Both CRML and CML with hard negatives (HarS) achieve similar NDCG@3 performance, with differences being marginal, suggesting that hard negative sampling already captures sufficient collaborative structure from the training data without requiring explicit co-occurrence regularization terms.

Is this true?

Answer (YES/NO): NO